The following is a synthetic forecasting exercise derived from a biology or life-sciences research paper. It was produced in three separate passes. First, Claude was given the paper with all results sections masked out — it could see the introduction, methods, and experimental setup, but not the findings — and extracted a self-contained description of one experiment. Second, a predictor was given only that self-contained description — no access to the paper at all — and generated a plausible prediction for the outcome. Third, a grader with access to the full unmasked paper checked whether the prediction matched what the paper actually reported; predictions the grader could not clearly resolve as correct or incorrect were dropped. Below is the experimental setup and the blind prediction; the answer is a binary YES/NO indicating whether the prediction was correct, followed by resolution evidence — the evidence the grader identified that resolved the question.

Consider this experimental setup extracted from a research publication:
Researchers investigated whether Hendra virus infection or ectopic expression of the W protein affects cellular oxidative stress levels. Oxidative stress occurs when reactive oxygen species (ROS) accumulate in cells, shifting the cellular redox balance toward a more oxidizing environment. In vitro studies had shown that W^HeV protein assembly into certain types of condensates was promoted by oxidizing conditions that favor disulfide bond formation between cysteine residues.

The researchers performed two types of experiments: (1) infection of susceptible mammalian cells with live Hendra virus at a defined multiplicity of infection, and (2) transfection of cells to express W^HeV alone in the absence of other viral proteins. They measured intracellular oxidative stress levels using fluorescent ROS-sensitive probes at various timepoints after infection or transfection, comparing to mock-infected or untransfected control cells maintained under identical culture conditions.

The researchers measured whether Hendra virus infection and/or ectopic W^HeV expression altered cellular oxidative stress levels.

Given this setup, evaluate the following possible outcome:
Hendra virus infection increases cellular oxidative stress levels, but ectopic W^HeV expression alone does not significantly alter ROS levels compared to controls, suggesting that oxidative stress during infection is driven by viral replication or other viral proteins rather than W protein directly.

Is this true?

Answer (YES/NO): NO